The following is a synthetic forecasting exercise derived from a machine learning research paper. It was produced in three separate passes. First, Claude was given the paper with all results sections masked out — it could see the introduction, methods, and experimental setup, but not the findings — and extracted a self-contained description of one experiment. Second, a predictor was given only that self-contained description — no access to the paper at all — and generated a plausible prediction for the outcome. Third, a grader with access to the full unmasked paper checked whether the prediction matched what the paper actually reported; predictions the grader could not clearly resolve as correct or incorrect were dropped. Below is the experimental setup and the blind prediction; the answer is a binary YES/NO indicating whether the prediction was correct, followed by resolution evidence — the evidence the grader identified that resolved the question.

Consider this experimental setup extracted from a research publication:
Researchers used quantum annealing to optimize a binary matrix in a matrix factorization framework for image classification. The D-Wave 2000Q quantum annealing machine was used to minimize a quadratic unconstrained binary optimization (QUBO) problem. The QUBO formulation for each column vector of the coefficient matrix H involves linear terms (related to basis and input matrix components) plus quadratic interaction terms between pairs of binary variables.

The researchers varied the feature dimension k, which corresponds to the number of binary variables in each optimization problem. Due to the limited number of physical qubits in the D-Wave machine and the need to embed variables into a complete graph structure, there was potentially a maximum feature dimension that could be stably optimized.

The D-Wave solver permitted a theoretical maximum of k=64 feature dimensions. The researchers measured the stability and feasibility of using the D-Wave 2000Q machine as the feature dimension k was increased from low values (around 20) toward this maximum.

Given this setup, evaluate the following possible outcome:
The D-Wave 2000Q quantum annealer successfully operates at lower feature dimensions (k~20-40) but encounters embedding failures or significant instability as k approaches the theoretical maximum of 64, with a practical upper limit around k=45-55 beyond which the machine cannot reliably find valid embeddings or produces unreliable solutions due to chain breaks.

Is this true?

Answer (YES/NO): NO